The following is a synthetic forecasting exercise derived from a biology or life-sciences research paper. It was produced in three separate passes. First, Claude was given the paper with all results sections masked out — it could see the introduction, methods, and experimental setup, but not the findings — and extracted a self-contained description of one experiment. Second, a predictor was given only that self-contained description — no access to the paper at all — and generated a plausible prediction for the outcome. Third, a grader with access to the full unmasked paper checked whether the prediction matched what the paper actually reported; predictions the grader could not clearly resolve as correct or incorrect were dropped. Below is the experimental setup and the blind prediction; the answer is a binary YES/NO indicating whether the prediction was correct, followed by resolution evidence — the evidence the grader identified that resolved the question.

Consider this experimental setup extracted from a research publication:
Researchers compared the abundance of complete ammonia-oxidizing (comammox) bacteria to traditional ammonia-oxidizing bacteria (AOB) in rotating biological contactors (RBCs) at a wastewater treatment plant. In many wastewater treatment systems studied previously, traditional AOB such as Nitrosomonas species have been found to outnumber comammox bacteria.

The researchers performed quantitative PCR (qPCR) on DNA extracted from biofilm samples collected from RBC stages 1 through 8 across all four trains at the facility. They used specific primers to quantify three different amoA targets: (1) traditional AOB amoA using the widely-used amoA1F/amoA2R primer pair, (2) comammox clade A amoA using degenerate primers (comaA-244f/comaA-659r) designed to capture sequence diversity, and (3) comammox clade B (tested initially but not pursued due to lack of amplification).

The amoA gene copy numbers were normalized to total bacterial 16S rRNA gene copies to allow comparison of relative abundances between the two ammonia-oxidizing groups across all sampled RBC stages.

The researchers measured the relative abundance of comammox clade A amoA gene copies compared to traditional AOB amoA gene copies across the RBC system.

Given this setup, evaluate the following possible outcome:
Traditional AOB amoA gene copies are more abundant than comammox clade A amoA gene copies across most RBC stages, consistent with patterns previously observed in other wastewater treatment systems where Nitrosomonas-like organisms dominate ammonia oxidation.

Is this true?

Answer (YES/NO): NO